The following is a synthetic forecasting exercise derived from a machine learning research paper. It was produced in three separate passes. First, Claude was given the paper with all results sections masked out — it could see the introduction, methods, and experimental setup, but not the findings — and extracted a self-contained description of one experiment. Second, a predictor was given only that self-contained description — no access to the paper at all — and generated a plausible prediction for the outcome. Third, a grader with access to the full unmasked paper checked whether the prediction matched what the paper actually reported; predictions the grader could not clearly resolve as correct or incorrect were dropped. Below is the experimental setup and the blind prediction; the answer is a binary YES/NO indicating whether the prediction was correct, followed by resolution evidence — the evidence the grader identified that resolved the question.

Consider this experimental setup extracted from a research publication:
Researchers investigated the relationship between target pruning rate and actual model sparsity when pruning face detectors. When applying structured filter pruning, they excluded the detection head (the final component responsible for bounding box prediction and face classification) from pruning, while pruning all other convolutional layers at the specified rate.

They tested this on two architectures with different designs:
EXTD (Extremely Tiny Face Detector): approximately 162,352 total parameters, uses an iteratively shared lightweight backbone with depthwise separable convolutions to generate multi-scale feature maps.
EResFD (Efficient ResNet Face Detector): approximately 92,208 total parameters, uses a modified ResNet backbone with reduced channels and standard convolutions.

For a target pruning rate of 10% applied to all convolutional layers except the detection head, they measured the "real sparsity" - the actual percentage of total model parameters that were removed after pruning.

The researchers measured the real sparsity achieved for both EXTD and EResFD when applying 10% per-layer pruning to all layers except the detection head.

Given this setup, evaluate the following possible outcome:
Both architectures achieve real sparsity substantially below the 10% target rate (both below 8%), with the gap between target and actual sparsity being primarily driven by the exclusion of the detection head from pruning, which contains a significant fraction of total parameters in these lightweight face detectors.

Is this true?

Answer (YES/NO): NO